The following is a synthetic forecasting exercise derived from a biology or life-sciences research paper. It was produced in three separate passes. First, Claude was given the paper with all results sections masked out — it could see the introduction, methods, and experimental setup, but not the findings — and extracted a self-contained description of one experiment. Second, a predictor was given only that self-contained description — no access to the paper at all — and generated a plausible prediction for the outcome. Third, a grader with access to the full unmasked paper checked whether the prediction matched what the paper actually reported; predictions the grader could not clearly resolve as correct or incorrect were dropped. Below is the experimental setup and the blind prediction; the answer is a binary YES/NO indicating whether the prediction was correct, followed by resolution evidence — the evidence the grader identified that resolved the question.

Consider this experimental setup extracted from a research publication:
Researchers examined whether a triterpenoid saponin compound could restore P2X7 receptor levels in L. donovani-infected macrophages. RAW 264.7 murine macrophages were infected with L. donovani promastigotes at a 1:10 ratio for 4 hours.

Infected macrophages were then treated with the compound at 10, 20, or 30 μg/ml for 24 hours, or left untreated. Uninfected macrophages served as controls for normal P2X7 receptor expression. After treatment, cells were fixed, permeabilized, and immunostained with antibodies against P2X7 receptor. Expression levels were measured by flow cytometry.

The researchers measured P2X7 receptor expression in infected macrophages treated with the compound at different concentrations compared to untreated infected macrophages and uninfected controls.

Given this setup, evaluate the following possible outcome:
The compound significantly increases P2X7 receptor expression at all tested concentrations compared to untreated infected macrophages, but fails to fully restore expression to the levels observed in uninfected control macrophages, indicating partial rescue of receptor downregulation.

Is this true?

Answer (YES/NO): NO